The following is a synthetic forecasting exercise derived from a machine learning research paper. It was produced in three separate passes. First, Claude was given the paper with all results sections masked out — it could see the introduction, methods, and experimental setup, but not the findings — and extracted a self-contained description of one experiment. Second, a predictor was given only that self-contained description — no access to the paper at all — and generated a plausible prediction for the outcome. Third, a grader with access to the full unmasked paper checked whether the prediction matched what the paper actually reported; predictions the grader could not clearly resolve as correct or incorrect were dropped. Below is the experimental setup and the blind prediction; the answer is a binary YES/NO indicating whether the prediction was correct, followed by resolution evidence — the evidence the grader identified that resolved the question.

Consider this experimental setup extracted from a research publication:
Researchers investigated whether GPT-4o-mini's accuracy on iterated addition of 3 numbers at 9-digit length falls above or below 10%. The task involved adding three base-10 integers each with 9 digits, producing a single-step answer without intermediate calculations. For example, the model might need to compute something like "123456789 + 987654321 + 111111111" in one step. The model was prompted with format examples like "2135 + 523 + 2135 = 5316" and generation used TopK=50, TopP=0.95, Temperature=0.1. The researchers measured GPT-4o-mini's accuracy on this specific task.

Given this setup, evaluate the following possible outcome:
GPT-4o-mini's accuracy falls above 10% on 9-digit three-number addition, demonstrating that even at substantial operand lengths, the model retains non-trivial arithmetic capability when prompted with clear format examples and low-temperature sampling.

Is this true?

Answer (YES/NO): NO